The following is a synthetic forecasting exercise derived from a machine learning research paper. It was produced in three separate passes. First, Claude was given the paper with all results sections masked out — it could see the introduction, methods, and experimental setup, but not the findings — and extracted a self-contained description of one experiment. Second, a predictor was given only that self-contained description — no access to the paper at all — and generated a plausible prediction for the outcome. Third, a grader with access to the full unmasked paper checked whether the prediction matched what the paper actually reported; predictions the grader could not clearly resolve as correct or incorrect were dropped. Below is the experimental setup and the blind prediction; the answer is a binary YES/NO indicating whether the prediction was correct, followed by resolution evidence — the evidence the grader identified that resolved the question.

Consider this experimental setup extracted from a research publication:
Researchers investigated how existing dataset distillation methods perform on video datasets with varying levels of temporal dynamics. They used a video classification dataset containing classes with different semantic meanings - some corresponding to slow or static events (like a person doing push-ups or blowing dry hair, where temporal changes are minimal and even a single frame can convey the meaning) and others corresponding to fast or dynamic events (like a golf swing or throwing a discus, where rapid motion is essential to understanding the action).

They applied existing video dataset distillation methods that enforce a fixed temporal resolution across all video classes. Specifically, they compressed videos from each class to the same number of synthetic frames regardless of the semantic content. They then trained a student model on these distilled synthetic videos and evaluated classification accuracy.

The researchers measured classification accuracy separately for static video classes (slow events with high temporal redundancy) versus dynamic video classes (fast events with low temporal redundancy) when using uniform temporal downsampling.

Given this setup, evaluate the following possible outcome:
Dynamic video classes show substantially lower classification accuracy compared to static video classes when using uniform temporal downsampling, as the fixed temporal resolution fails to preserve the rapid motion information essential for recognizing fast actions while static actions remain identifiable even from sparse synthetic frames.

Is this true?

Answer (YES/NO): YES